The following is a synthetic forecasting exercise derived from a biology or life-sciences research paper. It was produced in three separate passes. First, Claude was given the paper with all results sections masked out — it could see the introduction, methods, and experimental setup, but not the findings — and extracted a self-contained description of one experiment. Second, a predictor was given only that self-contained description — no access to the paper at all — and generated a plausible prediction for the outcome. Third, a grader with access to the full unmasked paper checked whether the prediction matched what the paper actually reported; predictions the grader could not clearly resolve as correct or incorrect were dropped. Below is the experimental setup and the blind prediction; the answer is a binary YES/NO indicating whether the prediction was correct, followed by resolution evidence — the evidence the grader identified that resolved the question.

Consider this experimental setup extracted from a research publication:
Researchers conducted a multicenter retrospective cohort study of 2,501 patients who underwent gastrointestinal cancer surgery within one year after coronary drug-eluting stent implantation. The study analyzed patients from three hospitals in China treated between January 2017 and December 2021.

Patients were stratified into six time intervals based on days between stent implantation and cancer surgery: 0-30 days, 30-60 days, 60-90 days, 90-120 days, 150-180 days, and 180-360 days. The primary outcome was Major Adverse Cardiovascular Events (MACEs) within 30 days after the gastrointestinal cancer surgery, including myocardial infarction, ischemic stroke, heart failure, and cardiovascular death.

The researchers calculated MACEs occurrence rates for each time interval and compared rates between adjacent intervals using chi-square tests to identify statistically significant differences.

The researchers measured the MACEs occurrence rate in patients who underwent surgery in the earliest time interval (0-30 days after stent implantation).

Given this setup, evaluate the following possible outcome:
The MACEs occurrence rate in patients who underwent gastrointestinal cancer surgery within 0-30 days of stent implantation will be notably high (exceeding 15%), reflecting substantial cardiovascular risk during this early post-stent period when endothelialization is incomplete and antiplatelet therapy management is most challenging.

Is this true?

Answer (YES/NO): YES